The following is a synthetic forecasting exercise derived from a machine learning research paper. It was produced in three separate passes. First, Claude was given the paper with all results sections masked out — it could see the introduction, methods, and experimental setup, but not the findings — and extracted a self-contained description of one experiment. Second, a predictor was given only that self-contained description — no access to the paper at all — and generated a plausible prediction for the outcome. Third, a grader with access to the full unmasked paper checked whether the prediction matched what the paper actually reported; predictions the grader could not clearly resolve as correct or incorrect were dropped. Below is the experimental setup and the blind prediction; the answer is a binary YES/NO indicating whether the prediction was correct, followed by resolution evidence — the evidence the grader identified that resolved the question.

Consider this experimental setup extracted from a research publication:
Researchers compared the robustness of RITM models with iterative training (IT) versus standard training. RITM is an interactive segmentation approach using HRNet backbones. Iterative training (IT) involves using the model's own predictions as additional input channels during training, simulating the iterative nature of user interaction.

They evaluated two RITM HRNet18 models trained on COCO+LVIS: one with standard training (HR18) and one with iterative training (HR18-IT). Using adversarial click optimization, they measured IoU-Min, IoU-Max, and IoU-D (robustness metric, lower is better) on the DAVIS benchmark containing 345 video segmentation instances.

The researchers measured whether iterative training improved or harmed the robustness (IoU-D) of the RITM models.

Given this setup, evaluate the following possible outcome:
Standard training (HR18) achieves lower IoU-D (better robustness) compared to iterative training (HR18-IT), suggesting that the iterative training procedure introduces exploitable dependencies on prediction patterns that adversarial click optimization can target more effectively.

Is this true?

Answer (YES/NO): YES